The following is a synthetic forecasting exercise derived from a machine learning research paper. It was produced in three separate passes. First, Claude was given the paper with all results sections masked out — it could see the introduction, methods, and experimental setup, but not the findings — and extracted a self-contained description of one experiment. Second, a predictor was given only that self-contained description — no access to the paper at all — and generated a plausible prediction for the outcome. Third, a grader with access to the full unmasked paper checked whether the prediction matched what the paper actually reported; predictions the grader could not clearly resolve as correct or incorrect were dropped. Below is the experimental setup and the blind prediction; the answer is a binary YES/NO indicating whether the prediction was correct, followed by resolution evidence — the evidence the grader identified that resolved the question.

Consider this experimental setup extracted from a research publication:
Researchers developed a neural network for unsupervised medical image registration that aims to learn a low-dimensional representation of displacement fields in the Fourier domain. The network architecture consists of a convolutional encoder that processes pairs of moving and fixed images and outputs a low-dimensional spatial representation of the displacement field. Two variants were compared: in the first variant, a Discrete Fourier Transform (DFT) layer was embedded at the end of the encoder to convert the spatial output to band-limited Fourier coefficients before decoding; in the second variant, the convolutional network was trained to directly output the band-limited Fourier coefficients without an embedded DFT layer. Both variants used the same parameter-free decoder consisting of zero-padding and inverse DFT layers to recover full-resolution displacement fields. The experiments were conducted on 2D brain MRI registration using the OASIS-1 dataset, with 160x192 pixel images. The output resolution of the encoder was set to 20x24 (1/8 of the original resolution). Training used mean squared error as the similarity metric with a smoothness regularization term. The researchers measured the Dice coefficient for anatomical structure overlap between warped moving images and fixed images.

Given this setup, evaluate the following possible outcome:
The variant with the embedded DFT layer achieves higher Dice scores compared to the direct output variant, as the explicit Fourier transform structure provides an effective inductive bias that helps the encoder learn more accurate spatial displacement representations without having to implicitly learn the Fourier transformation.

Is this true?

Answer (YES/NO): YES